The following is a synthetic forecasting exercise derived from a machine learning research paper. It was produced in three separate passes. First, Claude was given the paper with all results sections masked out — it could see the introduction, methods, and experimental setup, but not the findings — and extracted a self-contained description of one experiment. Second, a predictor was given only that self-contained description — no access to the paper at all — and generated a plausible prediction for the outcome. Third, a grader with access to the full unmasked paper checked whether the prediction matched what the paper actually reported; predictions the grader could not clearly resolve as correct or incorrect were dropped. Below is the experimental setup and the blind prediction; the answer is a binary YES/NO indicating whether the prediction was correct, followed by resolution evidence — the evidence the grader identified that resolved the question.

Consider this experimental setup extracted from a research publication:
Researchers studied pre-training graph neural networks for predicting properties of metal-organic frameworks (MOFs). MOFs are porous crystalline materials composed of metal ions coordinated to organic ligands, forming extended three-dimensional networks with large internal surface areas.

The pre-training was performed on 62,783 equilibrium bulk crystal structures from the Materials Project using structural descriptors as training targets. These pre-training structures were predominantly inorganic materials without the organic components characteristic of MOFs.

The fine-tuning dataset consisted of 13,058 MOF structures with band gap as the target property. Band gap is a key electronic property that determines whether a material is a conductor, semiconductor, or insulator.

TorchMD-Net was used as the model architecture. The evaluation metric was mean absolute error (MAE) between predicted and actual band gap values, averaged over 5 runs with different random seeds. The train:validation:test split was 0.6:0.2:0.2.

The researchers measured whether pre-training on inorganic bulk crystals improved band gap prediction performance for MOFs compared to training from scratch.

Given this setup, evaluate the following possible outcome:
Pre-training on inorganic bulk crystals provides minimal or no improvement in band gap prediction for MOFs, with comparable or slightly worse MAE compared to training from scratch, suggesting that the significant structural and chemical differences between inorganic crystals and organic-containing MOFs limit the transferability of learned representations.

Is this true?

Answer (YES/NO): YES